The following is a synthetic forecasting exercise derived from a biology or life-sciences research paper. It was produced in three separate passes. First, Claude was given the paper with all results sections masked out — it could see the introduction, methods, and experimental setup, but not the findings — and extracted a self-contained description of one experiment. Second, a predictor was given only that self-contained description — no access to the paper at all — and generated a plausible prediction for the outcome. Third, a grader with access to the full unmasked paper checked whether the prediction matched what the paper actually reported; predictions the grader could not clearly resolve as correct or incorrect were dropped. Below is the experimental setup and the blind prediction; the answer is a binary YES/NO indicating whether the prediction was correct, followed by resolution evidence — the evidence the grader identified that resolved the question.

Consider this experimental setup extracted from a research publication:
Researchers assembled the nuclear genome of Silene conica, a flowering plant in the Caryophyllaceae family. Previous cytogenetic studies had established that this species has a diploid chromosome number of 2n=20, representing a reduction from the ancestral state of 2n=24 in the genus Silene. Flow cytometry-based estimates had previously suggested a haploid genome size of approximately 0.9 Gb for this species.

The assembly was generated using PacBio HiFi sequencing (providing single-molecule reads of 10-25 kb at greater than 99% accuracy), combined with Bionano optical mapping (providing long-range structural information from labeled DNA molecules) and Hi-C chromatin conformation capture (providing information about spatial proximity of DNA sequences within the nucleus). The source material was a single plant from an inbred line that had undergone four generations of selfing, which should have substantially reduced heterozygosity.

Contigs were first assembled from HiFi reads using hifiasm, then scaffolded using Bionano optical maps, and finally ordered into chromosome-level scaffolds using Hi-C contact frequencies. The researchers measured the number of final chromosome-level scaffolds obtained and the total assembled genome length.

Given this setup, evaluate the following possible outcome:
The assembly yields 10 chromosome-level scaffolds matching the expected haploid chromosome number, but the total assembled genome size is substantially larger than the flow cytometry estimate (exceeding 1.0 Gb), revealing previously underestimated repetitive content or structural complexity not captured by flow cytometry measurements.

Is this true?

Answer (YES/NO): NO